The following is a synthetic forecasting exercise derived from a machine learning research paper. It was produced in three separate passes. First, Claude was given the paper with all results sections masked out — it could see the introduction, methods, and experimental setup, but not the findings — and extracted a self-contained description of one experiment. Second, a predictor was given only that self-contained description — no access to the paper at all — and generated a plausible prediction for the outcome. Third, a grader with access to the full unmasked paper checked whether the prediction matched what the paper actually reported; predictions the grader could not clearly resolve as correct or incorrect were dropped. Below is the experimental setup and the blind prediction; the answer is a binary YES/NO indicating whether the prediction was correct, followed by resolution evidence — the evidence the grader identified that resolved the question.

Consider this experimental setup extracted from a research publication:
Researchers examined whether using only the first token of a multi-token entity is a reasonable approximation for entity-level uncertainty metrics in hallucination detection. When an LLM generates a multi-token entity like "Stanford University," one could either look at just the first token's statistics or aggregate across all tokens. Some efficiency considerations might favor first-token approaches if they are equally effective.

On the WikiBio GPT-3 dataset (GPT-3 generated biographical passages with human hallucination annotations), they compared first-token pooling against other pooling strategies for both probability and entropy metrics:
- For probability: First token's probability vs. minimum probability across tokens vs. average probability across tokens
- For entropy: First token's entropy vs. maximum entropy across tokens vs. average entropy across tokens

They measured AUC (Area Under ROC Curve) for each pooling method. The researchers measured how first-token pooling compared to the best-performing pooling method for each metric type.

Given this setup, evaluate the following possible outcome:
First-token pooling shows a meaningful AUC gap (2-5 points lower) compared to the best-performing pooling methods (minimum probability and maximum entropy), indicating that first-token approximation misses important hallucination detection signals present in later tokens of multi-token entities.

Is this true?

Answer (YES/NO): NO